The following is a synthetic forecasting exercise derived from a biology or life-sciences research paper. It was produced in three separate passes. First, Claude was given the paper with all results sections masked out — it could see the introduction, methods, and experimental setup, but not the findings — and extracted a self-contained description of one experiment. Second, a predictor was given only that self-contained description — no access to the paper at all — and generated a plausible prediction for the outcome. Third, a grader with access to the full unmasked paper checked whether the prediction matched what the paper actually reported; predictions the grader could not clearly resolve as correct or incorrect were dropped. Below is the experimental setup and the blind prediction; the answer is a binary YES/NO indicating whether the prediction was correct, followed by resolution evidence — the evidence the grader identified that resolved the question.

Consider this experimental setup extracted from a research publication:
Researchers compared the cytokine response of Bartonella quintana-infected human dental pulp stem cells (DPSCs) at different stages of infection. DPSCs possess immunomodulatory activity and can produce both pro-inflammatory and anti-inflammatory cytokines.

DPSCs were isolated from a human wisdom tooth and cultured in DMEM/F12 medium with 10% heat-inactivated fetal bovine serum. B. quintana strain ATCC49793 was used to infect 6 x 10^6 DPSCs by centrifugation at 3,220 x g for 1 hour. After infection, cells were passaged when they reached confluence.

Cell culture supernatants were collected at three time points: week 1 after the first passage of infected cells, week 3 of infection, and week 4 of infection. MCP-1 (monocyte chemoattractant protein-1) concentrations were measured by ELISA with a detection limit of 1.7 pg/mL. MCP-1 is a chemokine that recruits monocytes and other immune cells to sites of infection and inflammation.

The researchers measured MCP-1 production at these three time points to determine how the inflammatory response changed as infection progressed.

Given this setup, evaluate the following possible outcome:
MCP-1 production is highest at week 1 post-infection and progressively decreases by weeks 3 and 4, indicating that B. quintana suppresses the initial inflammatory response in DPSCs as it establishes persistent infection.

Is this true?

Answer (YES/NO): NO